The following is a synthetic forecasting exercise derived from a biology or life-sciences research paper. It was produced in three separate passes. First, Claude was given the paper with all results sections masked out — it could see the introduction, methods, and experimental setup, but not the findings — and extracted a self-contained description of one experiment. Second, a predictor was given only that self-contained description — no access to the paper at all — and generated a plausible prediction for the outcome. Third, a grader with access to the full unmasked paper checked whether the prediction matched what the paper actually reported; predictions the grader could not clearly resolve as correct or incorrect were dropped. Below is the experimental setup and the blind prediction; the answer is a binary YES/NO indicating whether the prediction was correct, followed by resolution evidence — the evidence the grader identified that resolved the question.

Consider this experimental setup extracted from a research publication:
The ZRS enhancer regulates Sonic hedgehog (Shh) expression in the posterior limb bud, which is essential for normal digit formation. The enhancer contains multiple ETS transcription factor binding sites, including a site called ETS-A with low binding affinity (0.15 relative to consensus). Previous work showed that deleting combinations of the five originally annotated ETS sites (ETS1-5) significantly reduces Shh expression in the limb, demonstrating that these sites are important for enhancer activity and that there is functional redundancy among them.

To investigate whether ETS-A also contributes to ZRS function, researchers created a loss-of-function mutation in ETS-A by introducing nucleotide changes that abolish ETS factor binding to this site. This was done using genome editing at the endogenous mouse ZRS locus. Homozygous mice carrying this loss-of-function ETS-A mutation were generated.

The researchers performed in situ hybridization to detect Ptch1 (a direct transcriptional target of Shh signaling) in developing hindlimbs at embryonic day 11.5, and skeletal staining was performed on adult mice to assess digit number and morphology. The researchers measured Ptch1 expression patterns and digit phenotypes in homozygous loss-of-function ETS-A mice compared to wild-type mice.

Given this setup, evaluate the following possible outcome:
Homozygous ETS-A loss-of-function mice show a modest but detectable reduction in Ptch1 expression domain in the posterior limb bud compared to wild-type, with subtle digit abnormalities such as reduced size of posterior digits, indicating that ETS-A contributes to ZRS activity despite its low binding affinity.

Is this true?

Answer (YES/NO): NO